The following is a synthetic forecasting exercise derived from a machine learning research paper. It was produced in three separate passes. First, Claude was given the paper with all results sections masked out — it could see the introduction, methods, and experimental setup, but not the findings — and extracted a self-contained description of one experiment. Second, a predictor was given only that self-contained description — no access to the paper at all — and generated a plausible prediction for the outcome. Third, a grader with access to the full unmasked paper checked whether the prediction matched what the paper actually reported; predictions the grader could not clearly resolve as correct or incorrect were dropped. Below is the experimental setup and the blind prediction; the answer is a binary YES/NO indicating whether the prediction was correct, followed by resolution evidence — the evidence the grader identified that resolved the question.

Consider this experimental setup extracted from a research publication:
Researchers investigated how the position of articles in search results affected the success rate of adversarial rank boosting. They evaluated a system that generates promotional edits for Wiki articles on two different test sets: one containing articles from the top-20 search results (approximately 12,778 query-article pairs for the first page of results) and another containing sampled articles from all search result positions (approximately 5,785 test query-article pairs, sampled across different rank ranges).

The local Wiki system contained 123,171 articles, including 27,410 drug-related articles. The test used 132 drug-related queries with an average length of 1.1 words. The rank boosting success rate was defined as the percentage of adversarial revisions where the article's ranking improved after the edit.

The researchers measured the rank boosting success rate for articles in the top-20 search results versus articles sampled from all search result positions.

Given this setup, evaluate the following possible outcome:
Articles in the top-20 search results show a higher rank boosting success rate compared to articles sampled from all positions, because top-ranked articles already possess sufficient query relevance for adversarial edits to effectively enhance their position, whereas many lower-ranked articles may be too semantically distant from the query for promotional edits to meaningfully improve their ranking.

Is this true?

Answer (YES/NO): NO